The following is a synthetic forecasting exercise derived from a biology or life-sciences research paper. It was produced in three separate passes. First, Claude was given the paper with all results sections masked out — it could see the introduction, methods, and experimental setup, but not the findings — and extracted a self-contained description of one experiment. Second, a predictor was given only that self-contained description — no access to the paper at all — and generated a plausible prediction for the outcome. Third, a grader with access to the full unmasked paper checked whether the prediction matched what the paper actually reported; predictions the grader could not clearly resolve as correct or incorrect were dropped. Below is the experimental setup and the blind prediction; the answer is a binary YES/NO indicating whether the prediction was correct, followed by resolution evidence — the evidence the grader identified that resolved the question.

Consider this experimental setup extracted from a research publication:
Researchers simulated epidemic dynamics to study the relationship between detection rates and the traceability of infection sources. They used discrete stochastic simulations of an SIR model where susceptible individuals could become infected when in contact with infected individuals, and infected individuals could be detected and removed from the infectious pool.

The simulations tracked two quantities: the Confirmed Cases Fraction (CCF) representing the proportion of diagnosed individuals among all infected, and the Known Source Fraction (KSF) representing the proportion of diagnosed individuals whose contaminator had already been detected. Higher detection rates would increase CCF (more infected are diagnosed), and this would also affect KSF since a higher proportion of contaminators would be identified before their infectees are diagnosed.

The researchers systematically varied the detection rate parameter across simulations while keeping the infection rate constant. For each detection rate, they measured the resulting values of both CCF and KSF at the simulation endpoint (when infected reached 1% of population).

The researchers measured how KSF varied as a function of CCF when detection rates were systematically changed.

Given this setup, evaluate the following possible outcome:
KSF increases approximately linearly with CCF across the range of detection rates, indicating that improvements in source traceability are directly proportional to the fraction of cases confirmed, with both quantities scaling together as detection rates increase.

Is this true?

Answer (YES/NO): NO